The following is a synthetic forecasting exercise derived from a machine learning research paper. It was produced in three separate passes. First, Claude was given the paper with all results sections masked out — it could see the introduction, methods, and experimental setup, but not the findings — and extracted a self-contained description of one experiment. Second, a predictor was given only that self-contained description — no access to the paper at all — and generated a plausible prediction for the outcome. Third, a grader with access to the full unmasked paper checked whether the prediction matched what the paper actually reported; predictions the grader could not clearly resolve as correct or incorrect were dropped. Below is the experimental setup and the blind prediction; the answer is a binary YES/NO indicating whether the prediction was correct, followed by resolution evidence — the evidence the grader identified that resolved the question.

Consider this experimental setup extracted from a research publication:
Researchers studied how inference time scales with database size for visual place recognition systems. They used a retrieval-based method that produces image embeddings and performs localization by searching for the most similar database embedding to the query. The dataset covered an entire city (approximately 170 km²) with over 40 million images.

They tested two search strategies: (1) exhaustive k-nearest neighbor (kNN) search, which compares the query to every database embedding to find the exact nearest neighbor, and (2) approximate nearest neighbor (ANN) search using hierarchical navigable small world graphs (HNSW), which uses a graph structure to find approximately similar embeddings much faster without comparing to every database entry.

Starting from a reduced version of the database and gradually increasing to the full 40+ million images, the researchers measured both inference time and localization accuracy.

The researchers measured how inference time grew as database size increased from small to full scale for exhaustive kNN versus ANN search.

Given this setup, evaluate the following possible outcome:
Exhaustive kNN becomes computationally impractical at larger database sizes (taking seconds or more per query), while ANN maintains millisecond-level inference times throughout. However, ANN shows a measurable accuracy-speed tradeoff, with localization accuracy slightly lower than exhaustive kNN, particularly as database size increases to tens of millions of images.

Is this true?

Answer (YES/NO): NO